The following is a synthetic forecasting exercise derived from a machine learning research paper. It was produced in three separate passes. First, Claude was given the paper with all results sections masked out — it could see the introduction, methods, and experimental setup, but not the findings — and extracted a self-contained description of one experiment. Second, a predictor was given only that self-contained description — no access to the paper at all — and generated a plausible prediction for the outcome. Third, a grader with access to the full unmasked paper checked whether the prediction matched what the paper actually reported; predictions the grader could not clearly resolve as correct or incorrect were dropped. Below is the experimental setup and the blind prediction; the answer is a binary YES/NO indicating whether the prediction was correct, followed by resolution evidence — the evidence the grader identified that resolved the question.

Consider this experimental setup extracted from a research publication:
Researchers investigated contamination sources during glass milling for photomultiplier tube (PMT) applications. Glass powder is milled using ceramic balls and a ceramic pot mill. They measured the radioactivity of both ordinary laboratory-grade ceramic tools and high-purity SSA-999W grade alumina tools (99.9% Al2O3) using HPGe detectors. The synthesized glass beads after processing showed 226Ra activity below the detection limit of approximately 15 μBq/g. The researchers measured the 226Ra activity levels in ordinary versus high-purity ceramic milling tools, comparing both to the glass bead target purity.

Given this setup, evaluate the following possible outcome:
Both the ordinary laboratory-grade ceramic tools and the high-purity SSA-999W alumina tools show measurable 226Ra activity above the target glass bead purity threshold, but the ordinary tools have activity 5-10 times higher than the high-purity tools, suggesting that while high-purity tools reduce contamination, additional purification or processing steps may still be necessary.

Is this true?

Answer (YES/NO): YES